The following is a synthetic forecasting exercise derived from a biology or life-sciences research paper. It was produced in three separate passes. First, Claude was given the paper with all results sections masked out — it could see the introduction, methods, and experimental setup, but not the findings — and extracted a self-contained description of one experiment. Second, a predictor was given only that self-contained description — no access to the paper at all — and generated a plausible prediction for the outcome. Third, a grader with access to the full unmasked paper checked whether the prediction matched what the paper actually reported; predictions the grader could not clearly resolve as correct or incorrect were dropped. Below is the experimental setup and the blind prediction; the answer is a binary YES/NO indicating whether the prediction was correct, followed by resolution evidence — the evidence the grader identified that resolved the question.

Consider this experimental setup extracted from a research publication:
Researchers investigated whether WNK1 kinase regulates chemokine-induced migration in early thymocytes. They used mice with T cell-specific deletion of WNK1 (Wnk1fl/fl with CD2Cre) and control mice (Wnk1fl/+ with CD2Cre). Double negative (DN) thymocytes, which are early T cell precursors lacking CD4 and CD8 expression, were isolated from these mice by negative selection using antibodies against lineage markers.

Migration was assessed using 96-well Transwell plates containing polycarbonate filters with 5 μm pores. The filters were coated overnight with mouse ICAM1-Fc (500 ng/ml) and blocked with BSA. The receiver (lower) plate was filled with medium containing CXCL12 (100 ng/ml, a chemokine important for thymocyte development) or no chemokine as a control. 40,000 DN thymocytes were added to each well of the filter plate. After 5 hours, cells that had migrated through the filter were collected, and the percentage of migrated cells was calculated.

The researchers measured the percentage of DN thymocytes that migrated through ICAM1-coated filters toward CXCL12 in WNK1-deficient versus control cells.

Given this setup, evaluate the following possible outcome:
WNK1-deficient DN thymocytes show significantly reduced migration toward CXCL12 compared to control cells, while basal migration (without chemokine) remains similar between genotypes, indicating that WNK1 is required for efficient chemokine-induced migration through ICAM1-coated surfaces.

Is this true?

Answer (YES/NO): YES